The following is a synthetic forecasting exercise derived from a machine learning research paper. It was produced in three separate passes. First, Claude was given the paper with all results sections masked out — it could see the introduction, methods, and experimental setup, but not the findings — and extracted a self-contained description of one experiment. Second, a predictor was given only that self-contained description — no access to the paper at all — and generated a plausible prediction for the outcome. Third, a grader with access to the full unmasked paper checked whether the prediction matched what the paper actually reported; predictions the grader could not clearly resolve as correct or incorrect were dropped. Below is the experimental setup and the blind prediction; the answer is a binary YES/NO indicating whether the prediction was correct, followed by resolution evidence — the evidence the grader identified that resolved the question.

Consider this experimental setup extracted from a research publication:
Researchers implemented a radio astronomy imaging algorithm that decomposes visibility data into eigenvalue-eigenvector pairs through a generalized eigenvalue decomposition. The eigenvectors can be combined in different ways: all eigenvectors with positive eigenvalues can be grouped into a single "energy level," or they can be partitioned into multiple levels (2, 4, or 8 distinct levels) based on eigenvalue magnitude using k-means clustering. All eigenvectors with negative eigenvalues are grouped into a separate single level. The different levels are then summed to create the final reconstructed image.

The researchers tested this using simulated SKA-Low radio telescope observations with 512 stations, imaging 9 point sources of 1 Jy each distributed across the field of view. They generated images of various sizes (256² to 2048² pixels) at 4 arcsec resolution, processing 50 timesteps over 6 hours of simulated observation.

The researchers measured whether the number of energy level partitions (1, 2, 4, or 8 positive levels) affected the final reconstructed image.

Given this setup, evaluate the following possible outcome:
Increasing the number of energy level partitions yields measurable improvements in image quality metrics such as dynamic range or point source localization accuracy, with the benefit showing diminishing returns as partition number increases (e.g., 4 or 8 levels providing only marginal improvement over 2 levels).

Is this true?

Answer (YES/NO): NO